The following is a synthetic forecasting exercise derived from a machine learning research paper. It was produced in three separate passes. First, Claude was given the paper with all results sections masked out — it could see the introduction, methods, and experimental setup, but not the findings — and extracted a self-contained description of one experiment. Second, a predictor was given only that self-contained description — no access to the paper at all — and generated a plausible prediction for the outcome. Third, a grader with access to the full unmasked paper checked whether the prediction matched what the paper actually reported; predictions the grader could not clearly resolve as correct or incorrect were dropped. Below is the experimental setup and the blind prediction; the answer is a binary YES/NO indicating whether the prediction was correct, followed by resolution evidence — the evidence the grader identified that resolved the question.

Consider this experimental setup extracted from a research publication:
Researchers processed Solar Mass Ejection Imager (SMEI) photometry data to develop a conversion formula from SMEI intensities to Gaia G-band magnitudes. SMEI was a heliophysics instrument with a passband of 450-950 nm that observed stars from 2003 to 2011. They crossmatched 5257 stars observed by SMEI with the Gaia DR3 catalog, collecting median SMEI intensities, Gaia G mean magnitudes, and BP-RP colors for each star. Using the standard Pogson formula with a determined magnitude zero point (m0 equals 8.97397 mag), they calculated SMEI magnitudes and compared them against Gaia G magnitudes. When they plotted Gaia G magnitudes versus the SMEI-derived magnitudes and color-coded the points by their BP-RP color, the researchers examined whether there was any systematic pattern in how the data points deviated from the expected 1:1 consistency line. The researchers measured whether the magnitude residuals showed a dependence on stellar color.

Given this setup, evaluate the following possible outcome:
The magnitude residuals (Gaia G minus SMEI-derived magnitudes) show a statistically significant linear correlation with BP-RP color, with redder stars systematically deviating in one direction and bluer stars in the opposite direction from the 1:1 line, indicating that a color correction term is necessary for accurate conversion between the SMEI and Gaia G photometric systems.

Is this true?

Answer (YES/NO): NO